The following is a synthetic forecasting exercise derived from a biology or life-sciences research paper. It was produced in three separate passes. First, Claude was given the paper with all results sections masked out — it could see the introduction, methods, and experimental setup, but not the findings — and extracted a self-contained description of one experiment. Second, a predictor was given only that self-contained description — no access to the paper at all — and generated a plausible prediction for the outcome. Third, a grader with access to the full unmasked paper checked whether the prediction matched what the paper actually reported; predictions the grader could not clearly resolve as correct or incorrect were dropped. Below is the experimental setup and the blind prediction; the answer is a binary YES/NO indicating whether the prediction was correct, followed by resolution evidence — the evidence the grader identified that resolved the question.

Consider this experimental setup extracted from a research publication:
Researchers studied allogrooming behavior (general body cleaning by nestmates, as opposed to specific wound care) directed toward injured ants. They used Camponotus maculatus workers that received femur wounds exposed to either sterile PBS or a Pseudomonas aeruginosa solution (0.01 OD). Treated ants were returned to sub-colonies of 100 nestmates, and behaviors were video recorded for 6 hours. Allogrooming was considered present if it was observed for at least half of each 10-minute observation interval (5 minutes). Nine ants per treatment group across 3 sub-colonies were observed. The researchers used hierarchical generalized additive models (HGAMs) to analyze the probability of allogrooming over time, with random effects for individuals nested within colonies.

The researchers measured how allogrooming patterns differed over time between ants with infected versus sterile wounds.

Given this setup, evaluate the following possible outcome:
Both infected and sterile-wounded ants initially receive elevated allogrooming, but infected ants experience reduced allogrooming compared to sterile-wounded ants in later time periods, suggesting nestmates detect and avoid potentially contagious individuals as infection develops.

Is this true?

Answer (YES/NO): NO